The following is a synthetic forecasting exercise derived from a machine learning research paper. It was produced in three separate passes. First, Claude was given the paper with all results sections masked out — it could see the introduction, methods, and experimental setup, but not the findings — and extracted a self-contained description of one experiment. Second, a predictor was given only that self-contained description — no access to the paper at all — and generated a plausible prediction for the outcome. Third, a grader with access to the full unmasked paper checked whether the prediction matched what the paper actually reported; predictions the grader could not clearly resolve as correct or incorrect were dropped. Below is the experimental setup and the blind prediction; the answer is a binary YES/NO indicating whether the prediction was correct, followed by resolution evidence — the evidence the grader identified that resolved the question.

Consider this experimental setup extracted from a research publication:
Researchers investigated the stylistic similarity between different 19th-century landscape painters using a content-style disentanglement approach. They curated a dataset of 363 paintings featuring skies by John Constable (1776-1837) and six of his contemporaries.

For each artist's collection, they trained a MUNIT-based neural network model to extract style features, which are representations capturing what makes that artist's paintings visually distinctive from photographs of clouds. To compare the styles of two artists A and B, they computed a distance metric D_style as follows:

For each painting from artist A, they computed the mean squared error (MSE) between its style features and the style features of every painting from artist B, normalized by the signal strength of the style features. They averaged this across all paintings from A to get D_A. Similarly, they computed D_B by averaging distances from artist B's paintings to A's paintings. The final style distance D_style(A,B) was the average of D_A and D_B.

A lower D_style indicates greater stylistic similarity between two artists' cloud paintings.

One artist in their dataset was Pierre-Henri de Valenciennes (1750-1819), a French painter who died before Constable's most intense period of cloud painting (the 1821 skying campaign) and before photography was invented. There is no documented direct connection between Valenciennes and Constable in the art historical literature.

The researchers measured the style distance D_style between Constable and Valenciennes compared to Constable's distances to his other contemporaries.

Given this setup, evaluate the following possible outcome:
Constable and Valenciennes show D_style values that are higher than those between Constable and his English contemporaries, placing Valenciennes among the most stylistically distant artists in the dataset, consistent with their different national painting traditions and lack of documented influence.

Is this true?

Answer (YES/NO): NO